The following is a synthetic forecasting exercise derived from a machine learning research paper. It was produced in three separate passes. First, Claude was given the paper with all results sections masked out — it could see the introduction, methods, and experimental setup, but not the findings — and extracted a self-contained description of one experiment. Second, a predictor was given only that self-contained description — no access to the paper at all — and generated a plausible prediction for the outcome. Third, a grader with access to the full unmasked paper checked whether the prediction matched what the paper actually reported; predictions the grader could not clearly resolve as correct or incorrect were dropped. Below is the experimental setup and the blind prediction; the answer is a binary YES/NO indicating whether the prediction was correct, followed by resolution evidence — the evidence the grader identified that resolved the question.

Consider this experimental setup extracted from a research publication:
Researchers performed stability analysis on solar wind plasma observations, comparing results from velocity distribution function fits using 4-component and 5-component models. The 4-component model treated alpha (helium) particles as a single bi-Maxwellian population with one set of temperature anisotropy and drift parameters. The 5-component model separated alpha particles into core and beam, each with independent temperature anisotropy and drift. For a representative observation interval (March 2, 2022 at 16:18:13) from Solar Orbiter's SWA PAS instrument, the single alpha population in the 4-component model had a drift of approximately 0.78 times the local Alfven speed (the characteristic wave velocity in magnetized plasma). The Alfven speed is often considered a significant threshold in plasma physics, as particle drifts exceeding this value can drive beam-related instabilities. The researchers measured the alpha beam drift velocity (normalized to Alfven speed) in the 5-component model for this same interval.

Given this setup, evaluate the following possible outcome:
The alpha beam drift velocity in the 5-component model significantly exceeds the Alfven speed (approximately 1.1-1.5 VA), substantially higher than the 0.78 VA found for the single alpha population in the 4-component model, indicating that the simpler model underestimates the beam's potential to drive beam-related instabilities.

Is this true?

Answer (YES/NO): YES